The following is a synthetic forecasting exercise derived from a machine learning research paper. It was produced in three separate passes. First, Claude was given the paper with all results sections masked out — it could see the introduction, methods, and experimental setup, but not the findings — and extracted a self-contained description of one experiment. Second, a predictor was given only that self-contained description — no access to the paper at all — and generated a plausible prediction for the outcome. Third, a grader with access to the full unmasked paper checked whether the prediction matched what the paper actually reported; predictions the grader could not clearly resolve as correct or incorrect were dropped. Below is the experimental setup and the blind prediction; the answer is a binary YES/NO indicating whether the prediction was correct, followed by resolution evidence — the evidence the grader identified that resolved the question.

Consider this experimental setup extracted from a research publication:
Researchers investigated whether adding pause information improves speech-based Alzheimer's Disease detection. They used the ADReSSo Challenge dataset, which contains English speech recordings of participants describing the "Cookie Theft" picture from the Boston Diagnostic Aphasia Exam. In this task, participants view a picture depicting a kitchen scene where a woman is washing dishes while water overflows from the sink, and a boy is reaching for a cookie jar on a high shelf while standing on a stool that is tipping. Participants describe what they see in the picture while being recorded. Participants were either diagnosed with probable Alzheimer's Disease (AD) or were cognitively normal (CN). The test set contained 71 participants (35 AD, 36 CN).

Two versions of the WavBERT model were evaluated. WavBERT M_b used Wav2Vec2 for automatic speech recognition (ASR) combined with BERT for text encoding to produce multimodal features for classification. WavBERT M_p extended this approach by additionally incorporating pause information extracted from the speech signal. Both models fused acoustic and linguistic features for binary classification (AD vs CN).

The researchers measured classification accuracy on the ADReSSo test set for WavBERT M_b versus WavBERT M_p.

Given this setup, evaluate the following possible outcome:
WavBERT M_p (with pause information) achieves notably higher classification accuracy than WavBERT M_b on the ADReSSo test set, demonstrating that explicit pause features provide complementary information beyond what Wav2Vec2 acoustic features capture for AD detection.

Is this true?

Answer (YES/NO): YES